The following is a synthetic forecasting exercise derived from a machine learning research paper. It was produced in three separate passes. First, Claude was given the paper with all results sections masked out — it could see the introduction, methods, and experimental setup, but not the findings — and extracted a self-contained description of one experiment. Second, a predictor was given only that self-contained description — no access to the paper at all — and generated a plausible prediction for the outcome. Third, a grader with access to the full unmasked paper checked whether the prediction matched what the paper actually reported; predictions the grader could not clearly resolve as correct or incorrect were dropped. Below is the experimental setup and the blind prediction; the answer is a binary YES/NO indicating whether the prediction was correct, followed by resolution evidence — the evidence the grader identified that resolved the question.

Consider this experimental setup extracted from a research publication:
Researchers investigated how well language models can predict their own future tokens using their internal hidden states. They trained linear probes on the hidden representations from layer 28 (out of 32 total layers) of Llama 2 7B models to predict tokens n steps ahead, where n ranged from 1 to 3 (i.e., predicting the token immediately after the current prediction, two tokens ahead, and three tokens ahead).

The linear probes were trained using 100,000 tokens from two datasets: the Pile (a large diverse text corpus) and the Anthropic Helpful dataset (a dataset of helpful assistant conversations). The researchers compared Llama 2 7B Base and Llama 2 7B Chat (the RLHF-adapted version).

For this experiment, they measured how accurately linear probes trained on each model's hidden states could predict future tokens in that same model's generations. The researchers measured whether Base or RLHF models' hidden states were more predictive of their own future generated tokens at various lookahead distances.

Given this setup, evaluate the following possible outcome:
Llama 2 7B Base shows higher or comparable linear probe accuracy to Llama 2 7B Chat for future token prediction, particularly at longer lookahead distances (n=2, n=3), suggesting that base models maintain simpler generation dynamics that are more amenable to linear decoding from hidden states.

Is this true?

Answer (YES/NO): NO